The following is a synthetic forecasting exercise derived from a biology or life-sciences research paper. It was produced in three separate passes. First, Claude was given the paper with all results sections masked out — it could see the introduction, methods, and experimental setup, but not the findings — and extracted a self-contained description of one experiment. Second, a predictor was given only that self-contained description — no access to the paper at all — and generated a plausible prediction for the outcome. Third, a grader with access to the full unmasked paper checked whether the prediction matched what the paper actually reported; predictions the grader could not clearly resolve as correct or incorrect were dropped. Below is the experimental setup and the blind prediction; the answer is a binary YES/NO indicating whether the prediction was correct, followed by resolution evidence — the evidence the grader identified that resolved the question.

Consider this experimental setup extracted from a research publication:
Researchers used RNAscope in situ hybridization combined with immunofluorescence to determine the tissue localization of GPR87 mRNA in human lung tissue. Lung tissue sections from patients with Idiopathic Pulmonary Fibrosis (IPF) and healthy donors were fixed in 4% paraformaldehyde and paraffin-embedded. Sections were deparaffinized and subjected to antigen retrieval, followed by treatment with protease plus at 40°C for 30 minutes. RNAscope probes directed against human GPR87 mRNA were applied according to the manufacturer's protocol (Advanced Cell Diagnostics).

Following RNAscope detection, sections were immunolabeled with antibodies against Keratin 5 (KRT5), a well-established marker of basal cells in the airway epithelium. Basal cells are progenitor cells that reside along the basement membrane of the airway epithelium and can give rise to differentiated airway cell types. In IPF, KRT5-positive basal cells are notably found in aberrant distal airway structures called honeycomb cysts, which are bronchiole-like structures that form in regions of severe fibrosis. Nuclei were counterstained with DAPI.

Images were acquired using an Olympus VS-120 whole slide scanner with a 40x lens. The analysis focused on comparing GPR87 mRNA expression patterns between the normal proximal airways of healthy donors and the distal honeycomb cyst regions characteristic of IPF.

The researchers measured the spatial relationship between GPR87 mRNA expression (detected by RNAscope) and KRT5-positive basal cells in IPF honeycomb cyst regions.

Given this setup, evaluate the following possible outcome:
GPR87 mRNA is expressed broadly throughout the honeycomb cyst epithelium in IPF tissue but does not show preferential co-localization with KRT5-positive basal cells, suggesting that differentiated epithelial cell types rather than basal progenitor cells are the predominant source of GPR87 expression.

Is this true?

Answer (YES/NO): NO